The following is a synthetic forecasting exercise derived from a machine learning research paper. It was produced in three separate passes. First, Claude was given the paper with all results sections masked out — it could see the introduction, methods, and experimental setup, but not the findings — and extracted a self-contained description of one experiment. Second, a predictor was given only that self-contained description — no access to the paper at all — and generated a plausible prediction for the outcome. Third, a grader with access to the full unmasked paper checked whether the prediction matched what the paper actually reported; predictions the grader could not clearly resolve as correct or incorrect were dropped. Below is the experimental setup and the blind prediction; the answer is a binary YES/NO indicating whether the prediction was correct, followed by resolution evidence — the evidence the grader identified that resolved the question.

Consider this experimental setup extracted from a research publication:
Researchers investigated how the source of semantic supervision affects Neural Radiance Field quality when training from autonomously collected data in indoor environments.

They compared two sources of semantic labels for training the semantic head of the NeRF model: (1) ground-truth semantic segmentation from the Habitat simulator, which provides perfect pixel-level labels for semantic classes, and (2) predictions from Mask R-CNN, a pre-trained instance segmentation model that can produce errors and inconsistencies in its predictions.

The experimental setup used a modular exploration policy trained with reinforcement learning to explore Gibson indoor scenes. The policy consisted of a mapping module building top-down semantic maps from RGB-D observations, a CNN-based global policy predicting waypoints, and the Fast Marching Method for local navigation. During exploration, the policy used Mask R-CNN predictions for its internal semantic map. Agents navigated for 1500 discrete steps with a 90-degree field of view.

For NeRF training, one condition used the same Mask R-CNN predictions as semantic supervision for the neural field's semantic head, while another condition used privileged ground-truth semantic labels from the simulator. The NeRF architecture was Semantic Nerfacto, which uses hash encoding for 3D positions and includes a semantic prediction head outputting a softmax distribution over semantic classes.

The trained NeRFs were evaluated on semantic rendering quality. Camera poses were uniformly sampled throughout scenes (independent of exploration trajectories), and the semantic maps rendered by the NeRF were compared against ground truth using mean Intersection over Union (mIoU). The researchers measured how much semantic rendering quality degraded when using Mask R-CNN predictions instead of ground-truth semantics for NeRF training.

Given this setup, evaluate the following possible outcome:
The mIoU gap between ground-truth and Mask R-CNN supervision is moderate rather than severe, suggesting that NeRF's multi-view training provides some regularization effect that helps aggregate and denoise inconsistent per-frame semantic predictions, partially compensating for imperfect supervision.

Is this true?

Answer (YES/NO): NO